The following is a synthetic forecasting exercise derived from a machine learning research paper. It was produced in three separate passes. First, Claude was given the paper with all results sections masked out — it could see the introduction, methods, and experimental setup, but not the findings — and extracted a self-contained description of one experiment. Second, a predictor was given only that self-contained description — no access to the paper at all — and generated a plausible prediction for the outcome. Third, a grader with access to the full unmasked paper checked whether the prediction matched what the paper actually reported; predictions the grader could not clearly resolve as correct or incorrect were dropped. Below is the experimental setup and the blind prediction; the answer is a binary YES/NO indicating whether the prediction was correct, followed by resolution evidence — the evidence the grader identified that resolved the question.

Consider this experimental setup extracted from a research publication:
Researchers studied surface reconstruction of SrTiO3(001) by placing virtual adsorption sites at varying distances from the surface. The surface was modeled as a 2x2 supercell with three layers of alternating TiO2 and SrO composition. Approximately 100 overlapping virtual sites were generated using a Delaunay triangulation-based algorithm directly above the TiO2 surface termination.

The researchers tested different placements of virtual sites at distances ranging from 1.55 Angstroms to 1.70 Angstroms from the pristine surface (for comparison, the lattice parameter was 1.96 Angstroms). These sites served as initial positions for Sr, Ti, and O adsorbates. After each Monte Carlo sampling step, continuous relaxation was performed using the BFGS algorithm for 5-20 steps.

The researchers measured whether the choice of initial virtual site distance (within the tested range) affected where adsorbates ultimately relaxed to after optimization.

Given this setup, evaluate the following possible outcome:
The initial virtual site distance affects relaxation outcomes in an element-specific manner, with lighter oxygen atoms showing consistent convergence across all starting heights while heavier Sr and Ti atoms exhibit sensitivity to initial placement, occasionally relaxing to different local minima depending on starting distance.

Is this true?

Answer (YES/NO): NO